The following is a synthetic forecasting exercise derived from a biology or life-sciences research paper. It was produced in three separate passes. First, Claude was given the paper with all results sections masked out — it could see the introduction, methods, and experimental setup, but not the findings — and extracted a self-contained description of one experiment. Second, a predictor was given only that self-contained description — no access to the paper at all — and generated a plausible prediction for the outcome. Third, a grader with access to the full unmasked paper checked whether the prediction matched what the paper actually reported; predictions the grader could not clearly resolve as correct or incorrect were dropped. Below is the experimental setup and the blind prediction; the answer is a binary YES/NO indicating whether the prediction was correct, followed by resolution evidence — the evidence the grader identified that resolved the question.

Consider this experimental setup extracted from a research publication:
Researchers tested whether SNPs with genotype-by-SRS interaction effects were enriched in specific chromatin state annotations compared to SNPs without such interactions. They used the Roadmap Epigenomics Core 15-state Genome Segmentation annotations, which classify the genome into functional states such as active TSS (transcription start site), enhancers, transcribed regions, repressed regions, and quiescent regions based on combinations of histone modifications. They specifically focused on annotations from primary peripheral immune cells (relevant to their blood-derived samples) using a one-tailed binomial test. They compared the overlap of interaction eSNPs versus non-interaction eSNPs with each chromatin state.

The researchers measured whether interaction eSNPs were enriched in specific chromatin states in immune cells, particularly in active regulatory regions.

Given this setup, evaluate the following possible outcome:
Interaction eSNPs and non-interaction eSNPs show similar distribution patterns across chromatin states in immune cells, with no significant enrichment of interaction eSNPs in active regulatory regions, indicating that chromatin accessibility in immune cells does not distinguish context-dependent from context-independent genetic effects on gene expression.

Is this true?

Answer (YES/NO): NO